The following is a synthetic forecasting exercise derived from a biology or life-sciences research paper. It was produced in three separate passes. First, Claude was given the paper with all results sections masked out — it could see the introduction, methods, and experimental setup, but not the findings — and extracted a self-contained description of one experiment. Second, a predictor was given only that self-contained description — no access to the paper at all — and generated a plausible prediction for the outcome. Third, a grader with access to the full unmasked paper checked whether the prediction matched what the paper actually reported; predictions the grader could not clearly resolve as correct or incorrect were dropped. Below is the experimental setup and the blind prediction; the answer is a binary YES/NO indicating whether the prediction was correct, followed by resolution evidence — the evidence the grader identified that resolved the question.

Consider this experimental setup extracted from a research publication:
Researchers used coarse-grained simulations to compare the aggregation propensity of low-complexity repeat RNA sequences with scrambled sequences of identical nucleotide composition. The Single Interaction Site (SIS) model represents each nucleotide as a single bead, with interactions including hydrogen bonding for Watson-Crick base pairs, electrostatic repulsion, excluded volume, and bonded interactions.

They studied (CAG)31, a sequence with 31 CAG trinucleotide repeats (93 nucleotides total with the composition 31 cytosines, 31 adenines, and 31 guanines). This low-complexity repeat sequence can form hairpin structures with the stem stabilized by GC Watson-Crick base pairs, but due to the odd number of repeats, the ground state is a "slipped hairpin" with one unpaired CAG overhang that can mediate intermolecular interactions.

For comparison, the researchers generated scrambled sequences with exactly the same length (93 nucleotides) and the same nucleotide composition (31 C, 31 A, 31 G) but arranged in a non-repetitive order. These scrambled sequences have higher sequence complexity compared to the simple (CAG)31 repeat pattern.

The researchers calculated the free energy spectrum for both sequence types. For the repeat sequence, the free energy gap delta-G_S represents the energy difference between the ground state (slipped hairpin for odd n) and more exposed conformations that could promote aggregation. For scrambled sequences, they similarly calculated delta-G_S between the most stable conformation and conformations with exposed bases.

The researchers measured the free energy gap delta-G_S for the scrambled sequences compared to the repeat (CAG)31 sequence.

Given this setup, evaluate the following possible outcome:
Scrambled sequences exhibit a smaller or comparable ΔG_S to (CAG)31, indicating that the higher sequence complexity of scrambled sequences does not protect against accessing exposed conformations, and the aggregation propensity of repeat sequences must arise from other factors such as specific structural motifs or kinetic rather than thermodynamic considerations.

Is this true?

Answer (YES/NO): NO